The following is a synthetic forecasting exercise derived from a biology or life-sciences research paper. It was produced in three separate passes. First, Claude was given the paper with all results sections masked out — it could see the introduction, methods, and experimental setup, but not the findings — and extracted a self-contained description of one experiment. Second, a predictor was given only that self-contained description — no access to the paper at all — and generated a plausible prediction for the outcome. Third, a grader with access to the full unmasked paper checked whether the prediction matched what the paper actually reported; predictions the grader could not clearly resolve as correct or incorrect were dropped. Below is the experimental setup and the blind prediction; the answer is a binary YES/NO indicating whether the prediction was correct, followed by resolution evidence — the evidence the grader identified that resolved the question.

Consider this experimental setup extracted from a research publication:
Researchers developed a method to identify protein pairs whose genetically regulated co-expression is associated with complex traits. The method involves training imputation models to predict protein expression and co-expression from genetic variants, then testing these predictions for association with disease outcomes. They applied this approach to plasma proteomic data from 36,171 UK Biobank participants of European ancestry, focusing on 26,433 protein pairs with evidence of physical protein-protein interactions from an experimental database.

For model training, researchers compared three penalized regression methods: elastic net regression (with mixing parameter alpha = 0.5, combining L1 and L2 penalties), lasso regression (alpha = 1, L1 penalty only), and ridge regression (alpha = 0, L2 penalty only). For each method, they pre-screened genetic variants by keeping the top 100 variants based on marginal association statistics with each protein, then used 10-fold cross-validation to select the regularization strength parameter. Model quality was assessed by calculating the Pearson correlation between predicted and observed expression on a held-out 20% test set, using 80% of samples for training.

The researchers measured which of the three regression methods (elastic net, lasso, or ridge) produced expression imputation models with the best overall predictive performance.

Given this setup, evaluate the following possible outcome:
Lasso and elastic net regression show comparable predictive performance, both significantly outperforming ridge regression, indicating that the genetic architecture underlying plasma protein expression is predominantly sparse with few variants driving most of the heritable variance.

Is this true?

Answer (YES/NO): NO